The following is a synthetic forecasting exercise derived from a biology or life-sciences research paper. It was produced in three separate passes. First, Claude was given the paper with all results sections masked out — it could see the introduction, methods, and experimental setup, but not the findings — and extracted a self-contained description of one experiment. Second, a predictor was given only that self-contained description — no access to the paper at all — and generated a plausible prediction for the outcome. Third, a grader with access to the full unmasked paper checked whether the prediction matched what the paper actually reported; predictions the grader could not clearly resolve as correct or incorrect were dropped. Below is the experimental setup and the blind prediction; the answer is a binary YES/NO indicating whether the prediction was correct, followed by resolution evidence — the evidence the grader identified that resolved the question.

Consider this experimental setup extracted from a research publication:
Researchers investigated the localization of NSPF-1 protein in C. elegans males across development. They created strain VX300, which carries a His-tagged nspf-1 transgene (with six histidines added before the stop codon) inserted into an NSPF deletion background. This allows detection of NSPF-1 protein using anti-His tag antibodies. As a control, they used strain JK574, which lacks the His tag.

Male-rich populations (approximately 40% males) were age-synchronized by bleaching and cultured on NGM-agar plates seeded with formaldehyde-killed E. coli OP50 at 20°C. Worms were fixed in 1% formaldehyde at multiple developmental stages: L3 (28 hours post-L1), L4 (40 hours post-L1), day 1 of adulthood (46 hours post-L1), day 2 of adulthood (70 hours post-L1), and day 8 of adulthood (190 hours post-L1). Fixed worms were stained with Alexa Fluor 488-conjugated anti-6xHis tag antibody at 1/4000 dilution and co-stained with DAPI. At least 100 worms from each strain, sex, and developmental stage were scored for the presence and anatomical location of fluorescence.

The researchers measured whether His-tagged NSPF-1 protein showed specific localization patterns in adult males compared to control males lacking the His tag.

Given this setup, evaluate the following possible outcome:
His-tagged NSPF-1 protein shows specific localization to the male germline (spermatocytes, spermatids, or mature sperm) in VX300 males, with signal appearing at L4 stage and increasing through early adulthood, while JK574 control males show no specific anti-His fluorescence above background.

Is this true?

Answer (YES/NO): NO